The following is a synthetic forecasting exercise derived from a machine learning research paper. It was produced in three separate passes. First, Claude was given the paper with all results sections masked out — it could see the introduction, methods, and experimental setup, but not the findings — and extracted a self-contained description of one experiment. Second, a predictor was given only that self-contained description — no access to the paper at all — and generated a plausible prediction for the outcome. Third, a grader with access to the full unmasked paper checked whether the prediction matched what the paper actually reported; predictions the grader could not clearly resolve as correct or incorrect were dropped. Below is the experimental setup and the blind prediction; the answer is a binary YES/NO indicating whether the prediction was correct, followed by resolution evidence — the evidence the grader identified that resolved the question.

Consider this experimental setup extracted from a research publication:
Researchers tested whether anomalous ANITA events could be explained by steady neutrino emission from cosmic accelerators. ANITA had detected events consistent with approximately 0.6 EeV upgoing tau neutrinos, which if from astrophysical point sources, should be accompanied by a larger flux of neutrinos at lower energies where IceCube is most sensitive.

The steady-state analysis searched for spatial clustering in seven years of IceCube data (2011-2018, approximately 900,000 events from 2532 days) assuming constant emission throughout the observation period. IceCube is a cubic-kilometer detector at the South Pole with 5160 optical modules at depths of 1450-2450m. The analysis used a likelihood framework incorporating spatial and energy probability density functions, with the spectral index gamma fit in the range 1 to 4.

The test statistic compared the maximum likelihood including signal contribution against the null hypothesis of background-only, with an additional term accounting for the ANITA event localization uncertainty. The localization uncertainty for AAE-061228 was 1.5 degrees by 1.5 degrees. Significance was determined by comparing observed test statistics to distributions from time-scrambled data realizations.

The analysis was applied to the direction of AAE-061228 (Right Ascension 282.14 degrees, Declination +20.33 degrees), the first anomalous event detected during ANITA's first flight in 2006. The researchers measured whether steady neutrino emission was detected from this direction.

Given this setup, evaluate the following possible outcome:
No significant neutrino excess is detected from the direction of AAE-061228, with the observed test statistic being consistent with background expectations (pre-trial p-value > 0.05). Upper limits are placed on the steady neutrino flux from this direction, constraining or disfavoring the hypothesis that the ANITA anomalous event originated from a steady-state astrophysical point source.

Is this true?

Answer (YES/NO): YES